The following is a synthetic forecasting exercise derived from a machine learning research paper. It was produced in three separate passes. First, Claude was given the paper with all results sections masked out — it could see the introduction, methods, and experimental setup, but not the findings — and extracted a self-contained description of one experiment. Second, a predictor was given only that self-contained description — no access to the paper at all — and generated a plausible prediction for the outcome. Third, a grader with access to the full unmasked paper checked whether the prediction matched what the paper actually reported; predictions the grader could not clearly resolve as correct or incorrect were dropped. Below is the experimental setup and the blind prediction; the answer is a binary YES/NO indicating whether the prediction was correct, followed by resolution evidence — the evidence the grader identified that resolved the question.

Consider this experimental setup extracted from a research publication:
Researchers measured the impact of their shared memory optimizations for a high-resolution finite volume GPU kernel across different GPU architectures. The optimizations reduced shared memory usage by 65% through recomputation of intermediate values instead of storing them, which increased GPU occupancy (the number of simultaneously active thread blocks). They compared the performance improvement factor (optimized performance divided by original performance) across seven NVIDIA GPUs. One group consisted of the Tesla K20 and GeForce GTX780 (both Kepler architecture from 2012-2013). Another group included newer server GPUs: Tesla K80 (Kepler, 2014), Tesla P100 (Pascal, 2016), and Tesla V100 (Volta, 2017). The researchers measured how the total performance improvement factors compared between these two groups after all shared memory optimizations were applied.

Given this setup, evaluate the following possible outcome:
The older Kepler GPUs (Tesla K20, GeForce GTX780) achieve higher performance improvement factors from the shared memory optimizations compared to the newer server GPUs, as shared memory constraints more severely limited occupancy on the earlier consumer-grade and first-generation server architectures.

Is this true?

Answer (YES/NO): YES